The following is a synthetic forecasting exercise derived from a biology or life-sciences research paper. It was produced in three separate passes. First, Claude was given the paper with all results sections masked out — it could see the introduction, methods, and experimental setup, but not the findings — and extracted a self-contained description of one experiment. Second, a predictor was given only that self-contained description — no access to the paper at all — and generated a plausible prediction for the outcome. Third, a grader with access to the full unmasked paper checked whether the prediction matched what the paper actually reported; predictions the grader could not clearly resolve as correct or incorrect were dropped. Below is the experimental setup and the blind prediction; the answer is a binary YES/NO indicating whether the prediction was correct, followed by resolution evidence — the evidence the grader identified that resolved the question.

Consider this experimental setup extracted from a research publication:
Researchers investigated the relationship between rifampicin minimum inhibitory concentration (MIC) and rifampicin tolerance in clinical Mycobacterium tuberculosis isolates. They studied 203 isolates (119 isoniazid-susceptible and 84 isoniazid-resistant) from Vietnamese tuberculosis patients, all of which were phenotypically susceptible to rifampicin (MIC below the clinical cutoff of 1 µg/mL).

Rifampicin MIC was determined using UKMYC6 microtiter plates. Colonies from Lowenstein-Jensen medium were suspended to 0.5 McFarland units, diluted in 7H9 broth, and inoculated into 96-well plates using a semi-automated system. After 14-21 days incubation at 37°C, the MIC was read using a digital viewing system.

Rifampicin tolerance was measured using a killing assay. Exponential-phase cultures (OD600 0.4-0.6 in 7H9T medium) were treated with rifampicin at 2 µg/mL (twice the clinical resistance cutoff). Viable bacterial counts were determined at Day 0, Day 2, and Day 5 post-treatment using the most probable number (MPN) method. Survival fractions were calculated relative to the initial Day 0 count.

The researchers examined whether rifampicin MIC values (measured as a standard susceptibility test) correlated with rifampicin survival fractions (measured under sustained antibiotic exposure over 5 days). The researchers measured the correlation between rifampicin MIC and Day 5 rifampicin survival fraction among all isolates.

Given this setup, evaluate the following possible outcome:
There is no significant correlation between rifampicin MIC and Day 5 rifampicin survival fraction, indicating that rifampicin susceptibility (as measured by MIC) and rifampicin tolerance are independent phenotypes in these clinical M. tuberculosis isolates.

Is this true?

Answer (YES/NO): NO